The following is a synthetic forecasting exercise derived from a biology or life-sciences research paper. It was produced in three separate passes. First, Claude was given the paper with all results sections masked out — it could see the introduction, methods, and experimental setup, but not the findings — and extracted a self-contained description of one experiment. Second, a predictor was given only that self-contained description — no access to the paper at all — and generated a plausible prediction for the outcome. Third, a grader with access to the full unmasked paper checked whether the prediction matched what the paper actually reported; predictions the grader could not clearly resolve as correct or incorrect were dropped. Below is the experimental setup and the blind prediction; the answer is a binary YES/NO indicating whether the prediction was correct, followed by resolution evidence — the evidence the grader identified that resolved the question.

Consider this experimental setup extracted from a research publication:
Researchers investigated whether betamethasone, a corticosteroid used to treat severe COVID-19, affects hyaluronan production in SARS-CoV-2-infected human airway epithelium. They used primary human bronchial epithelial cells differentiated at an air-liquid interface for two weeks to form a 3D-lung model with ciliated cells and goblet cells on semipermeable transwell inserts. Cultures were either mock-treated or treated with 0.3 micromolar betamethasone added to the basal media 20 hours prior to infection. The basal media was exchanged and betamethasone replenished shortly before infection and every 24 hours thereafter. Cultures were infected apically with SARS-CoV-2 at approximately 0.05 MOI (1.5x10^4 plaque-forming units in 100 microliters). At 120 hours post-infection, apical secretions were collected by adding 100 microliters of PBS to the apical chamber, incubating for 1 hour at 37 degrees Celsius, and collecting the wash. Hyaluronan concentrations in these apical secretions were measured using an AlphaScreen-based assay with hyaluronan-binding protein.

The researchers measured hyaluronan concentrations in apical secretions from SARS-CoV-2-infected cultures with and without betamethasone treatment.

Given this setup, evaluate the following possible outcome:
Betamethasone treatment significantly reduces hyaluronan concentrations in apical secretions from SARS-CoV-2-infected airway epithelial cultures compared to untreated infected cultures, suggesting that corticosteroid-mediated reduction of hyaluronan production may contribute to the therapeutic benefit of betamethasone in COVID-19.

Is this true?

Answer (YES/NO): YES